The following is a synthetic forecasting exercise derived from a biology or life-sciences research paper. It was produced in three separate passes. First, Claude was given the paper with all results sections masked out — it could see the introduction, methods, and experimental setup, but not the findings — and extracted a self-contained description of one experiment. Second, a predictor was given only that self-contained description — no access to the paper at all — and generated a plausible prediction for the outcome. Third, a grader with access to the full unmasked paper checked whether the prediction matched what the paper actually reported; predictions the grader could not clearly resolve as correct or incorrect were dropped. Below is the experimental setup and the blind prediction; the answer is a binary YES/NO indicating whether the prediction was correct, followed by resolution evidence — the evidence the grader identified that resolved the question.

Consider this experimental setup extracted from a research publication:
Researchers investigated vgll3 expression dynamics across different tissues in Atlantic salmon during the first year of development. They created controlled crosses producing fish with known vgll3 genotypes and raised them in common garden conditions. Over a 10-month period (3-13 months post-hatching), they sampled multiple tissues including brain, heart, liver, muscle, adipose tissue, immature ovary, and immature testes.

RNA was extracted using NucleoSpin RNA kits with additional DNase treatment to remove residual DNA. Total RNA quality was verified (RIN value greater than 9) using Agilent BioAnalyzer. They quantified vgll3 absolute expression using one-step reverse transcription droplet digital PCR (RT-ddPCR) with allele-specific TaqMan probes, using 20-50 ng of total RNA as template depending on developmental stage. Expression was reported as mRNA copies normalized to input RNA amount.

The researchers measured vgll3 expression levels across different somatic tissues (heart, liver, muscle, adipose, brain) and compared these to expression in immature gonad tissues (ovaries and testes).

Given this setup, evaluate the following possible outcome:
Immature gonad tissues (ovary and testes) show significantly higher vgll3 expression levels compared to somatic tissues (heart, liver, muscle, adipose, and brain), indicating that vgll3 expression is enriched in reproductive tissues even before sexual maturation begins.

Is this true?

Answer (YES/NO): NO